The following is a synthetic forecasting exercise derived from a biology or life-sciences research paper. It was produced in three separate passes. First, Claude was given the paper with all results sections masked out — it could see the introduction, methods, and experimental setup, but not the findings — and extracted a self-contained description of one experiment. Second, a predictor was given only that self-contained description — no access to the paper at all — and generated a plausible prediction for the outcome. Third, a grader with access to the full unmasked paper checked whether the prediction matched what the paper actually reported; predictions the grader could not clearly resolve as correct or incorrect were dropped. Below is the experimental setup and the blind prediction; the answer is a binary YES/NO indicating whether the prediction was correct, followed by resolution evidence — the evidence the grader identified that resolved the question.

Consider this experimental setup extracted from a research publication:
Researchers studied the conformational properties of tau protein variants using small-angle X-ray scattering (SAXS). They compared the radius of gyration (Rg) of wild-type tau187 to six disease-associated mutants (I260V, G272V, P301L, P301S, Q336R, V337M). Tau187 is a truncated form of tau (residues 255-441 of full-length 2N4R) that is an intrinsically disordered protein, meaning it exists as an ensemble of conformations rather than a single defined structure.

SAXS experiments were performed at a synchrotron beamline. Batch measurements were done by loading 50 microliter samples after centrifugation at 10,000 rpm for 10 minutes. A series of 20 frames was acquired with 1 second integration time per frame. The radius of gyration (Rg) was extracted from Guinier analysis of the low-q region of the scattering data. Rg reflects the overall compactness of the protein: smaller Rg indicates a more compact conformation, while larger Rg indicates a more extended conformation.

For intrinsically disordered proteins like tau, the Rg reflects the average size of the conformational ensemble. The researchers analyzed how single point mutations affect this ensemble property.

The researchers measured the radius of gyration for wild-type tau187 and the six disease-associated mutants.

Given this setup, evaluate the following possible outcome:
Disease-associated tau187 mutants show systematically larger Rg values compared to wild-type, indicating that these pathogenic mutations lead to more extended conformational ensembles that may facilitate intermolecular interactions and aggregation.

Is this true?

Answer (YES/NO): NO